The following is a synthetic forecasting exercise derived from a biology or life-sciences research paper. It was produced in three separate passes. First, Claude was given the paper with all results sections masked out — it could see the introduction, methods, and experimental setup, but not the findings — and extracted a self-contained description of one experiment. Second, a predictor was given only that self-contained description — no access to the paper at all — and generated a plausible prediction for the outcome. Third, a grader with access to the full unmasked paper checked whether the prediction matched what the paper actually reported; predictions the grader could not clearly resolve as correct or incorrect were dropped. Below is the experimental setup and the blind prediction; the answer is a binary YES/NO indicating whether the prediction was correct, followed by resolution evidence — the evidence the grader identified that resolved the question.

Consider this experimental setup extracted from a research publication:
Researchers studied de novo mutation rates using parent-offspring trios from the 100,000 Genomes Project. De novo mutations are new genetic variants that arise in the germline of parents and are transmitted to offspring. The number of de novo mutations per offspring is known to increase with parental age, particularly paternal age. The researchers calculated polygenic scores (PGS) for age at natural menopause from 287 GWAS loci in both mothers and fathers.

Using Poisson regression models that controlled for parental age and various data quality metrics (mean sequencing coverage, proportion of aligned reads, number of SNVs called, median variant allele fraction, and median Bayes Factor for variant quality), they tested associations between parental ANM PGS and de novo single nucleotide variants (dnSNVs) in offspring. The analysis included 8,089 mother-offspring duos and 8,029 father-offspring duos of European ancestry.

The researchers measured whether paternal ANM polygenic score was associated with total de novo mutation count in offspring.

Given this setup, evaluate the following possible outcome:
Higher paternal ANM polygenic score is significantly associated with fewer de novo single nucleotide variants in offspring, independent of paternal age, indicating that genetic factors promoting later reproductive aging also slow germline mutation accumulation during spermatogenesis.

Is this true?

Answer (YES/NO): NO